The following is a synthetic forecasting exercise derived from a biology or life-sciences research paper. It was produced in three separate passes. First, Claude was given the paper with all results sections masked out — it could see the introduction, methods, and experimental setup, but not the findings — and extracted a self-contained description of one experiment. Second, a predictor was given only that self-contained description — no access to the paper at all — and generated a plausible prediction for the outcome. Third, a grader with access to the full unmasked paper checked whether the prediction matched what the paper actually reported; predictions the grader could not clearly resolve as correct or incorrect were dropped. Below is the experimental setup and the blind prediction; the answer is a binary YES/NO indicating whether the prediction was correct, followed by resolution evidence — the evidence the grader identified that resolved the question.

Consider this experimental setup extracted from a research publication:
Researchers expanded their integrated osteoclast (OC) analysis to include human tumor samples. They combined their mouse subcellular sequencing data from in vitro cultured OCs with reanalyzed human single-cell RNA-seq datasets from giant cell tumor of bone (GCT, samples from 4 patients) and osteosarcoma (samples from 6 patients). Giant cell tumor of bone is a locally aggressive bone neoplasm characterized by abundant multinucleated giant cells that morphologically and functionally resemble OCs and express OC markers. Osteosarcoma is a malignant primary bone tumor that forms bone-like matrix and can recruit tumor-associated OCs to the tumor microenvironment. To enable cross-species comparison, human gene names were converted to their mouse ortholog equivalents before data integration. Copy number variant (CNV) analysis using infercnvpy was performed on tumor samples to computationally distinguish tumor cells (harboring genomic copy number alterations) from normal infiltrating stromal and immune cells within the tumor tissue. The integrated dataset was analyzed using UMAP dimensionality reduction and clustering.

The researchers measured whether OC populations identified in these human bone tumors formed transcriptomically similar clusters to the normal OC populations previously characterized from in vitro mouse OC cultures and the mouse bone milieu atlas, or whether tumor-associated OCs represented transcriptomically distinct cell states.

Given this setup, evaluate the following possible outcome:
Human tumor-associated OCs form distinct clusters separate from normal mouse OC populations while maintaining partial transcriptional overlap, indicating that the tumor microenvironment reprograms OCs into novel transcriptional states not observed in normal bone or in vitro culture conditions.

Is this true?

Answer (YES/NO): NO